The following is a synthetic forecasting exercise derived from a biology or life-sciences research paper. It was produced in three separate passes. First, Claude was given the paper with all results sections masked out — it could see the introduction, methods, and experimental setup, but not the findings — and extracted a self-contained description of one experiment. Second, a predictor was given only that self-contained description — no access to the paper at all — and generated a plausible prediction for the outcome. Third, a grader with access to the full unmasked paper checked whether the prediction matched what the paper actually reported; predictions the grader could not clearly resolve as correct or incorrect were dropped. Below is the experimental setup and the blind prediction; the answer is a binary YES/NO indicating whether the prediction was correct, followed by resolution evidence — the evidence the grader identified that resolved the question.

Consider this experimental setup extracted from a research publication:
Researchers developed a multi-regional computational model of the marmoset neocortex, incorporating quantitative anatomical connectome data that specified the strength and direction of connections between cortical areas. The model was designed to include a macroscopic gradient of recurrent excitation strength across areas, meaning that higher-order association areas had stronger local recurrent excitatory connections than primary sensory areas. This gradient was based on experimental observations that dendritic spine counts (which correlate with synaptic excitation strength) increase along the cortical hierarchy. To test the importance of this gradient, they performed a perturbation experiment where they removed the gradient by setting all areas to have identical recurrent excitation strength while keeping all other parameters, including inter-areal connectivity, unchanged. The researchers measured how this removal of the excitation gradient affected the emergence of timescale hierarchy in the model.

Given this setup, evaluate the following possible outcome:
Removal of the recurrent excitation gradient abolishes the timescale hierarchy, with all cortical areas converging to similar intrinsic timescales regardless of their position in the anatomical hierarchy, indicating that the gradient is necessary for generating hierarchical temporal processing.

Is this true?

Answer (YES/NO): NO